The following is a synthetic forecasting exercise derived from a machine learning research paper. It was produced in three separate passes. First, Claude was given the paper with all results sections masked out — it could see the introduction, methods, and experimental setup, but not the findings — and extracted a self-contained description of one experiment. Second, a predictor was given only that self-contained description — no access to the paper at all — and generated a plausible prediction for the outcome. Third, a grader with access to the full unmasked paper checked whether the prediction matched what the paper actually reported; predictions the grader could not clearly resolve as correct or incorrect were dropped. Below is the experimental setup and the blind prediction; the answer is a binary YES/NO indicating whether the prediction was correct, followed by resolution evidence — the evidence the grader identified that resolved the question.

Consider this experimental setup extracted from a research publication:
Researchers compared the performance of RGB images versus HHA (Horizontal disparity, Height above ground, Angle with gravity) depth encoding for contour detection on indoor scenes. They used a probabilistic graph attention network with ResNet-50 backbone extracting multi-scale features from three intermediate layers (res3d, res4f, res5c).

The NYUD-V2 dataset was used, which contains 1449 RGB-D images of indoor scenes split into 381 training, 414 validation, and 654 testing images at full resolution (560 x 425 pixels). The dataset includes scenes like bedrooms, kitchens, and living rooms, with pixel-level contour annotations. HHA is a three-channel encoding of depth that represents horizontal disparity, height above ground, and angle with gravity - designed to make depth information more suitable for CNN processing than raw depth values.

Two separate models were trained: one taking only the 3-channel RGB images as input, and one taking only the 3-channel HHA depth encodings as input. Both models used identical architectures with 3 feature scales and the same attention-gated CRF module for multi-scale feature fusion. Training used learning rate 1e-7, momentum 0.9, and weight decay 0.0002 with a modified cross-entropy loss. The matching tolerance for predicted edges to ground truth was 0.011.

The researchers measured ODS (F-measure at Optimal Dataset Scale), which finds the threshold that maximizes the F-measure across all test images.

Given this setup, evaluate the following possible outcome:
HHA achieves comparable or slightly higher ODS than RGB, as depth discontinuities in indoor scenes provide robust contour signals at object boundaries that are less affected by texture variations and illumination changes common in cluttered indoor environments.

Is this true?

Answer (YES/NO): NO